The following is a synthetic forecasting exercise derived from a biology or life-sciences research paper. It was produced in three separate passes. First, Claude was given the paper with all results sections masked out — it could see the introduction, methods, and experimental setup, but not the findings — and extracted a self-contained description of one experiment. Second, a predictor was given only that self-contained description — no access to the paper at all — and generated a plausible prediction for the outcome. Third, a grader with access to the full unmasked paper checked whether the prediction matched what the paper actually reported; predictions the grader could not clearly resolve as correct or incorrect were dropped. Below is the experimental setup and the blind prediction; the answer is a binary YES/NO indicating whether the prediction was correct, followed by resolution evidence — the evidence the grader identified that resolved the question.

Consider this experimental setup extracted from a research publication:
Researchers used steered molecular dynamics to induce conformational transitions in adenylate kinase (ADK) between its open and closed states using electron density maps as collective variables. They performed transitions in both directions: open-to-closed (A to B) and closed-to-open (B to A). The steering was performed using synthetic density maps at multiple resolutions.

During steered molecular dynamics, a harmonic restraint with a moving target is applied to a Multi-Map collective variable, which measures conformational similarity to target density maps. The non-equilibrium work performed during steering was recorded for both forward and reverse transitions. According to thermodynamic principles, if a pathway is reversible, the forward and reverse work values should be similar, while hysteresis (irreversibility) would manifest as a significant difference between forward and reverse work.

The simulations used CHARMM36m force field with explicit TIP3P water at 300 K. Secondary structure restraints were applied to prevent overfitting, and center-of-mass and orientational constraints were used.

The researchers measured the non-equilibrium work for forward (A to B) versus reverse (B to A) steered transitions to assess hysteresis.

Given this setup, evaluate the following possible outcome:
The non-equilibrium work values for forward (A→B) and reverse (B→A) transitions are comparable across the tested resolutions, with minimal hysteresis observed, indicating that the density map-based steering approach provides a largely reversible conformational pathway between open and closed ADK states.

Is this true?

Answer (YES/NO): NO